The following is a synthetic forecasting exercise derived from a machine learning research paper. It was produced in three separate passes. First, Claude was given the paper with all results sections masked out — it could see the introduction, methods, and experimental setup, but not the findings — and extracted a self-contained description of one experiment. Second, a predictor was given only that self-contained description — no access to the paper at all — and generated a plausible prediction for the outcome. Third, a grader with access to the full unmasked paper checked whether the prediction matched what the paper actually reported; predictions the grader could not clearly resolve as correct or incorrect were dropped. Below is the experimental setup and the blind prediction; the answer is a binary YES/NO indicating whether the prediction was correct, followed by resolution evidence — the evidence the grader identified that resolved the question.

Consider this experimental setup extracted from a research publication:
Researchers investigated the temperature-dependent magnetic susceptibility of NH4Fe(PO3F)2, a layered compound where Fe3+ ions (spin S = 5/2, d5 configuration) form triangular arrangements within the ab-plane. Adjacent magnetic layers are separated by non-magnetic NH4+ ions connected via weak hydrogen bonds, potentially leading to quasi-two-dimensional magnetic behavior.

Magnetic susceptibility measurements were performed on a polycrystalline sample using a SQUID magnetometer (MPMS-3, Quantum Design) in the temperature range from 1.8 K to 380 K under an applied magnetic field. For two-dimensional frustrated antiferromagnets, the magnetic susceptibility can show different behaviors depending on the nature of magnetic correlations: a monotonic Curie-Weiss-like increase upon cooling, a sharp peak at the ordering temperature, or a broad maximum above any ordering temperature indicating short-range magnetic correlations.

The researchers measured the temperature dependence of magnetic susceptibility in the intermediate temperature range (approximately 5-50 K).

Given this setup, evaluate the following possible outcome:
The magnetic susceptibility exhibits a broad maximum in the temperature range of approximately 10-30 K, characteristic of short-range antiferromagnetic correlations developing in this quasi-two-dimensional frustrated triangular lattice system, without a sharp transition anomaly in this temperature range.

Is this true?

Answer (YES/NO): YES